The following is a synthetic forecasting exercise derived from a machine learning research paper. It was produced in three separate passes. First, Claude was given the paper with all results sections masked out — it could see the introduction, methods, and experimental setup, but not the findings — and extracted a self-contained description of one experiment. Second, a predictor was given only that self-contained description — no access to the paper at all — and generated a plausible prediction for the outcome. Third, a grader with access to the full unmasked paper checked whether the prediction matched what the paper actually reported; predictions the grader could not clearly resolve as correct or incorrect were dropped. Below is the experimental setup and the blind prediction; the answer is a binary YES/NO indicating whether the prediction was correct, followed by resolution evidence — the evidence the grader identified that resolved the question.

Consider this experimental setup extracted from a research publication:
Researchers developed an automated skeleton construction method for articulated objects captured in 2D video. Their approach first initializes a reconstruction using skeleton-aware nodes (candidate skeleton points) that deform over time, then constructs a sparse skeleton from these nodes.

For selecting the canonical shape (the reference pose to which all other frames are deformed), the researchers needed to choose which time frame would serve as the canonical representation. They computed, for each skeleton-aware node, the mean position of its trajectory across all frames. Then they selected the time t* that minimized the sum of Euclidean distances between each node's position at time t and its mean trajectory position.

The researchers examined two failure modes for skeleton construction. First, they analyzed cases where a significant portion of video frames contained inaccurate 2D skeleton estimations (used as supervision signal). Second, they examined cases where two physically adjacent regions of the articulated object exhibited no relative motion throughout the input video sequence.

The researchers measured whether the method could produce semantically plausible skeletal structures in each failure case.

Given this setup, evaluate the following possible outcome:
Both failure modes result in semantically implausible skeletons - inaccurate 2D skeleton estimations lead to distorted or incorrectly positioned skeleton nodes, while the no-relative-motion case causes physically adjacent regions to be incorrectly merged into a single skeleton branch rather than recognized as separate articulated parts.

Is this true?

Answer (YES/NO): YES